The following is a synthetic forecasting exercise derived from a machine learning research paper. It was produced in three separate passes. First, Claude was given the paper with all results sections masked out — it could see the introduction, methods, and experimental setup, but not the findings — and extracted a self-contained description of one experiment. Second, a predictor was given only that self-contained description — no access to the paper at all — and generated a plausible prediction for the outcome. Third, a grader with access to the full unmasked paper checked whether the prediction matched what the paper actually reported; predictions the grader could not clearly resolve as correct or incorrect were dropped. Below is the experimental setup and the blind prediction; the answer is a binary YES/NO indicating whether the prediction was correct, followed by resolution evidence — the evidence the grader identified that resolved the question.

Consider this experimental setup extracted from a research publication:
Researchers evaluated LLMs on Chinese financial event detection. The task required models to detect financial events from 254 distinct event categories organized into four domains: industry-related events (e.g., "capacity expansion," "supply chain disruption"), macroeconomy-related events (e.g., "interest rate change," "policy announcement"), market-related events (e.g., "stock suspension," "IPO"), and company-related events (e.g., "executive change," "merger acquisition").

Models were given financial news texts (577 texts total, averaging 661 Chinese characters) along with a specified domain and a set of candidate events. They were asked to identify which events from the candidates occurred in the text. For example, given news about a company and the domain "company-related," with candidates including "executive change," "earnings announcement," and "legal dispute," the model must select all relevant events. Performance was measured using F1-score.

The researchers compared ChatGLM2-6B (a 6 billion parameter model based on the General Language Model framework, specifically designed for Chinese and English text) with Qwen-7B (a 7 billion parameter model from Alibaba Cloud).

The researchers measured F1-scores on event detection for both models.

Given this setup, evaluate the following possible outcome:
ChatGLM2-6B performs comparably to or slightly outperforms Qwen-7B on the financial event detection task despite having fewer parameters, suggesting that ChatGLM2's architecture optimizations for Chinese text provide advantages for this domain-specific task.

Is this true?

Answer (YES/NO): NO